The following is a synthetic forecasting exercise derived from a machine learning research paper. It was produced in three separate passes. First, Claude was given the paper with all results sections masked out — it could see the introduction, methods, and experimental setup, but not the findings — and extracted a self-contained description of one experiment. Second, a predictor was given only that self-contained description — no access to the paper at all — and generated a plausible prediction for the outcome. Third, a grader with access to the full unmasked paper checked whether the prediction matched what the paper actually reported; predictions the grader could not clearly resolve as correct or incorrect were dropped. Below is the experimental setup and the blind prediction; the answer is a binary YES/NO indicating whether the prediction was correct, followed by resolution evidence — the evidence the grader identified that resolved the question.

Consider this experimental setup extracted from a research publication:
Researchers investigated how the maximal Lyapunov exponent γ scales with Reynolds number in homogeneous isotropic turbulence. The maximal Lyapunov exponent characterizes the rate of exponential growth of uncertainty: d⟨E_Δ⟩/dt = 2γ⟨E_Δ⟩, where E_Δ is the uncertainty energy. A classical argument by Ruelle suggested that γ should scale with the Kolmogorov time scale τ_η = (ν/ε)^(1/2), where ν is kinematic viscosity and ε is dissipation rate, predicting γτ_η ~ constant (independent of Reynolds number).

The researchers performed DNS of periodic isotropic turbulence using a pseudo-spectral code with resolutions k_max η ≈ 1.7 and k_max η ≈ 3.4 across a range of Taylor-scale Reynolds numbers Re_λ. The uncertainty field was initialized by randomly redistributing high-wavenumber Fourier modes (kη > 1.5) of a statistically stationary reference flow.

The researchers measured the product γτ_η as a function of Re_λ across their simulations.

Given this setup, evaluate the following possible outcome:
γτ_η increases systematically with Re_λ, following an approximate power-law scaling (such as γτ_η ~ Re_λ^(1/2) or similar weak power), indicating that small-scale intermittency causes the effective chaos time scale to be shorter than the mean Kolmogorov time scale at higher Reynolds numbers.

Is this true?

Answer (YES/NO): YES